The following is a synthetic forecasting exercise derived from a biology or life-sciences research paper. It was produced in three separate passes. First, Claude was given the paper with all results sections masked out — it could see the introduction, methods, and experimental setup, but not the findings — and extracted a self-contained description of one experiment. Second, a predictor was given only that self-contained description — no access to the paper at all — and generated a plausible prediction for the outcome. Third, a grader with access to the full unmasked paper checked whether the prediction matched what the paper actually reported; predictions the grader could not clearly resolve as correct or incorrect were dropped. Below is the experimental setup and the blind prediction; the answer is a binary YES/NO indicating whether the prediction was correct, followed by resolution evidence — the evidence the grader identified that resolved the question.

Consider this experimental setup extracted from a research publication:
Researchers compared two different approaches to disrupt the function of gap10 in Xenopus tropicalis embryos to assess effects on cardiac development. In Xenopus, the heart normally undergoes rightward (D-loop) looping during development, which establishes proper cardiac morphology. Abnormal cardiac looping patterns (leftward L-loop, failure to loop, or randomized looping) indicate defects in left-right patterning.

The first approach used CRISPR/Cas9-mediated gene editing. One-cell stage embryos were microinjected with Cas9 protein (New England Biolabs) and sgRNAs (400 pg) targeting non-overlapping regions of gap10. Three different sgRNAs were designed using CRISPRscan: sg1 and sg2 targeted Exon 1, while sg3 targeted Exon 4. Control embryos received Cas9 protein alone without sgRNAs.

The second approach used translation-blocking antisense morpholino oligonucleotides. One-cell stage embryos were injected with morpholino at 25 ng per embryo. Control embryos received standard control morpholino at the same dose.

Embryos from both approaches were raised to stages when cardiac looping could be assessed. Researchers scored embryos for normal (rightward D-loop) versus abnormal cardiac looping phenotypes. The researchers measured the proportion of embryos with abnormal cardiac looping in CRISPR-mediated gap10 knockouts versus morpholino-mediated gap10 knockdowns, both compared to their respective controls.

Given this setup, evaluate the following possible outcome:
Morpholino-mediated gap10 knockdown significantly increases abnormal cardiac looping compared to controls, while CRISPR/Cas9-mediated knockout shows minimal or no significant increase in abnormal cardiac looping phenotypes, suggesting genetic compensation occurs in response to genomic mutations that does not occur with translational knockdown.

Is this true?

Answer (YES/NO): NO